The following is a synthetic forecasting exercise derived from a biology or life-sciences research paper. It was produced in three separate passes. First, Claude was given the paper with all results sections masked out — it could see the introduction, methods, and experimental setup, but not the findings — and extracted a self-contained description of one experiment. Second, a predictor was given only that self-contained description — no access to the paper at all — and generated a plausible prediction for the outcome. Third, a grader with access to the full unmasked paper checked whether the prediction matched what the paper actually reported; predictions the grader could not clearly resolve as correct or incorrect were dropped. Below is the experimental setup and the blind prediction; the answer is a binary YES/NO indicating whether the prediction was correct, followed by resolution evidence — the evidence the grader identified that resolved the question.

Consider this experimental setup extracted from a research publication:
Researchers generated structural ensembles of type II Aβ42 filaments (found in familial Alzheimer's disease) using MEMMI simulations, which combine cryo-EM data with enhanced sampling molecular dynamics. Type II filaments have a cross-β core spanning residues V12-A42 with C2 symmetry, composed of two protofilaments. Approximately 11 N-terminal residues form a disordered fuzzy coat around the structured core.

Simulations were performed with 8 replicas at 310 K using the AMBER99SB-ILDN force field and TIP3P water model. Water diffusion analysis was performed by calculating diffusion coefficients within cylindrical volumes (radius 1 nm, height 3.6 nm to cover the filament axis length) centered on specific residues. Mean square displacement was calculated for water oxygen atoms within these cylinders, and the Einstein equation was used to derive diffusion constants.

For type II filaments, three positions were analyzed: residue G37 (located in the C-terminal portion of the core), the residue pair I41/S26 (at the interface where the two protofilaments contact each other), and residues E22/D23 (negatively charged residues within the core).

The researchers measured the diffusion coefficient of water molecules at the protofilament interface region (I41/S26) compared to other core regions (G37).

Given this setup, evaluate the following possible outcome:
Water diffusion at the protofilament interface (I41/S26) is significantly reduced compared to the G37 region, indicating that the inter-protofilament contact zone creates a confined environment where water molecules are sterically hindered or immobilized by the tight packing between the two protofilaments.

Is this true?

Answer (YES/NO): YES